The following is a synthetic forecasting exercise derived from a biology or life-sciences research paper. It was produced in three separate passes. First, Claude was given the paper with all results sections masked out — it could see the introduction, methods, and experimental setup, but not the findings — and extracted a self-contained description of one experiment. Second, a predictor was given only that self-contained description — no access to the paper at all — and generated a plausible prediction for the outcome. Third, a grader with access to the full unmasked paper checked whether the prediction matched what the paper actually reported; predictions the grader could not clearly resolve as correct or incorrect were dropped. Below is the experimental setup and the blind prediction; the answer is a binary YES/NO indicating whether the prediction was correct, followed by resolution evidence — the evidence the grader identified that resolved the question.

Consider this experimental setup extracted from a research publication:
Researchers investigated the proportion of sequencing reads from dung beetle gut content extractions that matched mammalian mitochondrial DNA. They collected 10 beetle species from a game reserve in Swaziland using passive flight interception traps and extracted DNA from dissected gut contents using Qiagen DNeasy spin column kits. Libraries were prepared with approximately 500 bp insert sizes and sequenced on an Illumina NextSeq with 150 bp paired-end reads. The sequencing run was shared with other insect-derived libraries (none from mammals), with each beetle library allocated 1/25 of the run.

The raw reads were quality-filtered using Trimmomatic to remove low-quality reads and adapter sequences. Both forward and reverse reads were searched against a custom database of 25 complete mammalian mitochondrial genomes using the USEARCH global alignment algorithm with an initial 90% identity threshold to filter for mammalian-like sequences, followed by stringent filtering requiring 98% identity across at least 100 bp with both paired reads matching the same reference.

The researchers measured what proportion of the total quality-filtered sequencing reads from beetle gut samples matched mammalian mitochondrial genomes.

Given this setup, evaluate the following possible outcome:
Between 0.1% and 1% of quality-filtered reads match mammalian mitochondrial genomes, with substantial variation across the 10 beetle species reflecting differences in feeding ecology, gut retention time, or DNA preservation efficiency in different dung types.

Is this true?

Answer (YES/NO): NO